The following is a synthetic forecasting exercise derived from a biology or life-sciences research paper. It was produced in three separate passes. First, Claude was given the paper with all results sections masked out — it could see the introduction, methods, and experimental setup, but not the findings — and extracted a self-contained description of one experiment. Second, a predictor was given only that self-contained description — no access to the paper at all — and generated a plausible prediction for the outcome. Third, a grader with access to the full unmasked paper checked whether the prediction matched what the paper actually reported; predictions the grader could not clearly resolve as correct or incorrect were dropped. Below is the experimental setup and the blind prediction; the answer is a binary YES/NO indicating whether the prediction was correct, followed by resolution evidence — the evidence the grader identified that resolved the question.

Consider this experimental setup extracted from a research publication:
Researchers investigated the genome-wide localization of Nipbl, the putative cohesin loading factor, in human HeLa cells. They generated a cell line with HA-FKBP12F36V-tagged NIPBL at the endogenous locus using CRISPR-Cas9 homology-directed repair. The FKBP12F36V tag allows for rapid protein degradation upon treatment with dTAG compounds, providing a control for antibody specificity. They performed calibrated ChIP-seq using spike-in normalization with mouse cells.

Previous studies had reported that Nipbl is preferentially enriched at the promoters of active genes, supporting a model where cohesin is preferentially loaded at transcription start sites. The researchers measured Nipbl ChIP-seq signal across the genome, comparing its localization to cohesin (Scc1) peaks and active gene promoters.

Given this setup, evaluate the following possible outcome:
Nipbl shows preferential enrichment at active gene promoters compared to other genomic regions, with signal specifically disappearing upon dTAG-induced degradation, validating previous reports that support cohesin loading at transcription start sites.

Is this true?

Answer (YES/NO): NO